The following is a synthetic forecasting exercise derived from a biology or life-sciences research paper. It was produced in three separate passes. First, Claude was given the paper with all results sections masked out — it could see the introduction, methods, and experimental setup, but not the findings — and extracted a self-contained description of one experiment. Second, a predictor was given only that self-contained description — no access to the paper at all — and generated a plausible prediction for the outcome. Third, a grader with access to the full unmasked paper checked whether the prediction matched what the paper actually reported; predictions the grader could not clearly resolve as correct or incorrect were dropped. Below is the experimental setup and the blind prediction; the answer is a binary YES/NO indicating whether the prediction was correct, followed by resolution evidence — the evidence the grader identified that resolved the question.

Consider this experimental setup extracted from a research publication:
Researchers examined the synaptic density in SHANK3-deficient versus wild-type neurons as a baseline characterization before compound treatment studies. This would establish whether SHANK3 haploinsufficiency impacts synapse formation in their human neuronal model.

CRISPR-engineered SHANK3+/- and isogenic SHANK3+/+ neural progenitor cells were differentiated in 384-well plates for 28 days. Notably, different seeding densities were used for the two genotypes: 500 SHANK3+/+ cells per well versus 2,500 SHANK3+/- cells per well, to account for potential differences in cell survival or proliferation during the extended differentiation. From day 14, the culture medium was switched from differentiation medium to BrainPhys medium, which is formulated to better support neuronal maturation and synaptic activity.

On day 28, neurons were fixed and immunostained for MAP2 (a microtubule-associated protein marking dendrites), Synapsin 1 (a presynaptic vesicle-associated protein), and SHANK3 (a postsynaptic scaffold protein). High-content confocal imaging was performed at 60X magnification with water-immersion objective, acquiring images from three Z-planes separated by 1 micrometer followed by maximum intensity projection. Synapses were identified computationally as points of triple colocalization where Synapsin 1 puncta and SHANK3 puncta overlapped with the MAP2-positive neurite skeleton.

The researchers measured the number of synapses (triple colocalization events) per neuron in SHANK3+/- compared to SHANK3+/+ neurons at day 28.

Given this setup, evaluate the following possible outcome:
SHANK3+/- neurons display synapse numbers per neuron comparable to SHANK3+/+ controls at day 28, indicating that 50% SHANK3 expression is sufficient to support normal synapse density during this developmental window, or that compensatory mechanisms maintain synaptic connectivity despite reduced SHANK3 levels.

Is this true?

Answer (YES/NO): NO